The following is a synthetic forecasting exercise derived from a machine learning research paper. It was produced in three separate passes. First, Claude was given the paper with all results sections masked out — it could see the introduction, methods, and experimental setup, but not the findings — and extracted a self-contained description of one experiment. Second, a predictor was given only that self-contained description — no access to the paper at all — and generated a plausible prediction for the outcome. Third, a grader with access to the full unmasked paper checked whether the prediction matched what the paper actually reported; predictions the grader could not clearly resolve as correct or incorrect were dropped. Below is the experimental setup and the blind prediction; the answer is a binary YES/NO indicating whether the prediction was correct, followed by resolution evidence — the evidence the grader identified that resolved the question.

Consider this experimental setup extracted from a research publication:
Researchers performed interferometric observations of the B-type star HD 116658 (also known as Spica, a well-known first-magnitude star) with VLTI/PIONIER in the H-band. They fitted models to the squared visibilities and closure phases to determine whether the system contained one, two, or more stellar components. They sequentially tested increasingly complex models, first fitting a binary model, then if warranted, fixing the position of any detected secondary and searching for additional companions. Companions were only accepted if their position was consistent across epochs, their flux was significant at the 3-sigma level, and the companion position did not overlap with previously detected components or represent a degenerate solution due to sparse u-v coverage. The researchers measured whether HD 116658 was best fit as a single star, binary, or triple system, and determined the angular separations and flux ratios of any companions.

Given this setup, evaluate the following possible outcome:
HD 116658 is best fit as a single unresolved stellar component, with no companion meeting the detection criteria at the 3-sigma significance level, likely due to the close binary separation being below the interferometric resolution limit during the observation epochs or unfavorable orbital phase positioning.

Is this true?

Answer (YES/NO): NO